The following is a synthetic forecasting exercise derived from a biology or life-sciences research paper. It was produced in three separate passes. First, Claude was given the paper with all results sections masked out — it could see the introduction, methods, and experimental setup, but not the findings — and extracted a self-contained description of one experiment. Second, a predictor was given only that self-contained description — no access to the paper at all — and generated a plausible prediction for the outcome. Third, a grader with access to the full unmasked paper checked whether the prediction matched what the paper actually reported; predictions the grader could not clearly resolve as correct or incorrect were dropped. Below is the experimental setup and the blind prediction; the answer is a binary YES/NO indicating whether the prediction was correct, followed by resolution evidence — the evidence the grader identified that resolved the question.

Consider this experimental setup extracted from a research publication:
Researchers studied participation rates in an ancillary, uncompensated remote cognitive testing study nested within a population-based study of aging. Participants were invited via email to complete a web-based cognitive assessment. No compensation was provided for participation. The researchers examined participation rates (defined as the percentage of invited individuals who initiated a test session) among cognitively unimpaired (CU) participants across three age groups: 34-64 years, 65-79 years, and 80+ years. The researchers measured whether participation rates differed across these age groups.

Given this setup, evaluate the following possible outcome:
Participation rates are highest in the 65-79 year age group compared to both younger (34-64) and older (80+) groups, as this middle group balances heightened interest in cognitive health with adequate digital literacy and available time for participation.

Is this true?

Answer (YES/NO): YES